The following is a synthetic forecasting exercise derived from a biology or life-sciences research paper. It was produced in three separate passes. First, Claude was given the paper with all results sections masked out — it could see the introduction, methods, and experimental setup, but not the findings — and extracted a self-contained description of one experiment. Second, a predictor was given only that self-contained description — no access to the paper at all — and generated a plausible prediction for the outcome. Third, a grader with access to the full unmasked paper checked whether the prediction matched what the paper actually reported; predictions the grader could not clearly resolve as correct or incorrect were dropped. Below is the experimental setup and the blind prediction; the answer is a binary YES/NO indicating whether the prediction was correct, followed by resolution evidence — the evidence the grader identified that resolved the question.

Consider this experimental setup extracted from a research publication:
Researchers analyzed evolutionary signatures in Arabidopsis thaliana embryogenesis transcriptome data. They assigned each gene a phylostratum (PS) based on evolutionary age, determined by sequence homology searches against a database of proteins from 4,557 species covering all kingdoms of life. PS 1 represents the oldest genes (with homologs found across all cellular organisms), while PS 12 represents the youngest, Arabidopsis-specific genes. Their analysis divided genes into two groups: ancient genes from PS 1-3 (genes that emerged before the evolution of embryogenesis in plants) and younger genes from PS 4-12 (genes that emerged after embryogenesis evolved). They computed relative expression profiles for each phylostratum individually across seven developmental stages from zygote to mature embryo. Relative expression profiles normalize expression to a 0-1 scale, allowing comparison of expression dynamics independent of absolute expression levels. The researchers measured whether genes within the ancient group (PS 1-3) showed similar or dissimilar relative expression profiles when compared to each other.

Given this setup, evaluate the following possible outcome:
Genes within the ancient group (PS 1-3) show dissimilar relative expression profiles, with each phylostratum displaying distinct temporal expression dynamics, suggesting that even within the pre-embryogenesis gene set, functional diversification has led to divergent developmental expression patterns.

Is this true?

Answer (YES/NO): YES